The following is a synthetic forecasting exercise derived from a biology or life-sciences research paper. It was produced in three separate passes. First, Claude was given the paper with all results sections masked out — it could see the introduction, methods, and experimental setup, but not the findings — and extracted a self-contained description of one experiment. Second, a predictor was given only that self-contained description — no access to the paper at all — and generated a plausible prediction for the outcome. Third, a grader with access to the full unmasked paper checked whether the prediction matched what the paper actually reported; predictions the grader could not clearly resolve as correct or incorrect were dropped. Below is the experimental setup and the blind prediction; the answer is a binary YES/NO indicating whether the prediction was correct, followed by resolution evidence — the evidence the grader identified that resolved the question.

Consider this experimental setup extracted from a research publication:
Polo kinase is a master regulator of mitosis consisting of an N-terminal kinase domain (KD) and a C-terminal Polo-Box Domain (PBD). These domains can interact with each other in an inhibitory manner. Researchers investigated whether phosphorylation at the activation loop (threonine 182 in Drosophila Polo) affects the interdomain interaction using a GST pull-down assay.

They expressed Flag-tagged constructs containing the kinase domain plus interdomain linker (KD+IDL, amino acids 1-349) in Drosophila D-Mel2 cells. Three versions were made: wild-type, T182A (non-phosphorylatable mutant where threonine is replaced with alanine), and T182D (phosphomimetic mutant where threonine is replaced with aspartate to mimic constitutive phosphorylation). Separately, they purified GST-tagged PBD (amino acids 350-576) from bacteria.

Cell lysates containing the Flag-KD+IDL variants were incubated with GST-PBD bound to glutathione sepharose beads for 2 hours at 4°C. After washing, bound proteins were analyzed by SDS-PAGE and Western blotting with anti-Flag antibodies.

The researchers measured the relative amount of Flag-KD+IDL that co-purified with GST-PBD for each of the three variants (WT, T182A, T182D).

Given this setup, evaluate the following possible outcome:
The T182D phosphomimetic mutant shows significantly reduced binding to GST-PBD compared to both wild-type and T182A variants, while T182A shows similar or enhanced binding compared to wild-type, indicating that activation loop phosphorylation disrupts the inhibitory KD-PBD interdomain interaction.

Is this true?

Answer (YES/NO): YES